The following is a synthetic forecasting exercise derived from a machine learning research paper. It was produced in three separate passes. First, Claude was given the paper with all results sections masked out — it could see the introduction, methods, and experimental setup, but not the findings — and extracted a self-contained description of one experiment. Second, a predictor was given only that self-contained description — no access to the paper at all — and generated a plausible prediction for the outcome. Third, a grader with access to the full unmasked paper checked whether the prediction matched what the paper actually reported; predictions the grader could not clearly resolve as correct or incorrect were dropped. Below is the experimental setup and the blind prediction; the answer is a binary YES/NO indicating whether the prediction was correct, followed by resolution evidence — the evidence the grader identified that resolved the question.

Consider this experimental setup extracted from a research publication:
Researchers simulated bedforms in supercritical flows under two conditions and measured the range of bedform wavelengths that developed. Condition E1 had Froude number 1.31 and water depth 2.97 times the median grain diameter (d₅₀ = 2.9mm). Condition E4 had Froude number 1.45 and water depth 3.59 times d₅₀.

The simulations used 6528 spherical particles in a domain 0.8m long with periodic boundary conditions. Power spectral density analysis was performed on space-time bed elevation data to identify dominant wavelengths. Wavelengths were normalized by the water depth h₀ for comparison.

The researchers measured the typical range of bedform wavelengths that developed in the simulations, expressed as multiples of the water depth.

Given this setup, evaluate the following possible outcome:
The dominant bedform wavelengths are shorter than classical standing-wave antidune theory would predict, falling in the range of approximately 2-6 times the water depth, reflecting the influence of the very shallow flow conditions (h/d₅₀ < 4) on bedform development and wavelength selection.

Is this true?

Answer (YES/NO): NO